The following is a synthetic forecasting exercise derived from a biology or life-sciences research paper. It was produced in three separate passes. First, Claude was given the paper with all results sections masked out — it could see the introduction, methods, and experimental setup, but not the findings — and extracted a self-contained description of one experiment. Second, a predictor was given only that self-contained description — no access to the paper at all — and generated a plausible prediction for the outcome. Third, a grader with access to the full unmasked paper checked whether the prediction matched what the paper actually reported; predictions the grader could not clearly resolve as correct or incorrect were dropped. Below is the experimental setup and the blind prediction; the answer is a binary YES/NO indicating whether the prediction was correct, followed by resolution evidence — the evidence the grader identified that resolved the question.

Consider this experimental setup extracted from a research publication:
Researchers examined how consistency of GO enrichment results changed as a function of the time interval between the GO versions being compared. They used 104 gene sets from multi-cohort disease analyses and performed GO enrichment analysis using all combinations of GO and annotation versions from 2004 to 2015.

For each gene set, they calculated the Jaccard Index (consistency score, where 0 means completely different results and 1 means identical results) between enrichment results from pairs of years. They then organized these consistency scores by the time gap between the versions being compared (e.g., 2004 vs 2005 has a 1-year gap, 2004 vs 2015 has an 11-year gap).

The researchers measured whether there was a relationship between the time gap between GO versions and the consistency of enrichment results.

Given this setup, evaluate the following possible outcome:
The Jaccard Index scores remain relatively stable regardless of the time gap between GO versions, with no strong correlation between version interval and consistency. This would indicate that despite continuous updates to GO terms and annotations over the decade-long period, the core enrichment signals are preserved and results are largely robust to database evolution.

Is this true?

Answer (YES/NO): NO